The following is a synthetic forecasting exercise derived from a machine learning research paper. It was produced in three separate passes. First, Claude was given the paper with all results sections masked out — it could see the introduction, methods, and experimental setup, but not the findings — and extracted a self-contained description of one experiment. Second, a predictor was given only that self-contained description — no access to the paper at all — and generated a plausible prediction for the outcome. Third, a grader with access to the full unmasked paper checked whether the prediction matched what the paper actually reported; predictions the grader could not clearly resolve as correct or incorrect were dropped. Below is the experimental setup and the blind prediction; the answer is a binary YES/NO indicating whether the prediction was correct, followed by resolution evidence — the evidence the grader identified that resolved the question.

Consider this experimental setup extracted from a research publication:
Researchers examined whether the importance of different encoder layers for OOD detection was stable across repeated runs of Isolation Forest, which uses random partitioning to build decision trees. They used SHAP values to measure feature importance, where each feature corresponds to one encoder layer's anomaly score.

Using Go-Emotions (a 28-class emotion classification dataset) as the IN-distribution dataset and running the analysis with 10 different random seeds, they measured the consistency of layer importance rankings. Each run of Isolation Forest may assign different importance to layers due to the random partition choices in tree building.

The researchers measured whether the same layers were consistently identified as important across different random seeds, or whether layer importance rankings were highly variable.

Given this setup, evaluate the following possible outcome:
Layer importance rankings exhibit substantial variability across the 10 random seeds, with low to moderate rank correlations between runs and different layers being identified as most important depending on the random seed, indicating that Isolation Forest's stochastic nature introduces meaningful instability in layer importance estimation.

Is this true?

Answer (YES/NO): NO